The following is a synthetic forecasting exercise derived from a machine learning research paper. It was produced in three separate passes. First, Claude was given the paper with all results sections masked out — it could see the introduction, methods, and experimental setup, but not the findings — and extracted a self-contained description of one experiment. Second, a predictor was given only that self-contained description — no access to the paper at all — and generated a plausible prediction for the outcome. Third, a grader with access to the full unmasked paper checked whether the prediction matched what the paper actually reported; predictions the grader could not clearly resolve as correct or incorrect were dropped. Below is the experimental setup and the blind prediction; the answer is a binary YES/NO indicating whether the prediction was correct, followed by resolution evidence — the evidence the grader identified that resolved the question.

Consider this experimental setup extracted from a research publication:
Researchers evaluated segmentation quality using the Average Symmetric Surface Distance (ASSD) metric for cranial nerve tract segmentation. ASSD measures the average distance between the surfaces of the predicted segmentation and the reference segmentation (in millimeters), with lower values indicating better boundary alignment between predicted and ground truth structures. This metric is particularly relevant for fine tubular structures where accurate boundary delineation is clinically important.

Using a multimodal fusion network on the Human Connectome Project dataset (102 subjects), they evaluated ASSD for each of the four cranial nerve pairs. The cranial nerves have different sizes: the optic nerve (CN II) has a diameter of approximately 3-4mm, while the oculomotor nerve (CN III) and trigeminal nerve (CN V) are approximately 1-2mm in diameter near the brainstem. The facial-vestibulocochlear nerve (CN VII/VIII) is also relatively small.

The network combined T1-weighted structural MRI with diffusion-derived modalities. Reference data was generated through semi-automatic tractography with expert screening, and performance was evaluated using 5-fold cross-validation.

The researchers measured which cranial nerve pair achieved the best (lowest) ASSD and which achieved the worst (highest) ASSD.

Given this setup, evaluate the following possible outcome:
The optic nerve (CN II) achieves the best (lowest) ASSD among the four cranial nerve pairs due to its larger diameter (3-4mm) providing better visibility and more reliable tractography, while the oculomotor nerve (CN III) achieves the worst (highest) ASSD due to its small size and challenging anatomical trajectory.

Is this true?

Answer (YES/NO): NO